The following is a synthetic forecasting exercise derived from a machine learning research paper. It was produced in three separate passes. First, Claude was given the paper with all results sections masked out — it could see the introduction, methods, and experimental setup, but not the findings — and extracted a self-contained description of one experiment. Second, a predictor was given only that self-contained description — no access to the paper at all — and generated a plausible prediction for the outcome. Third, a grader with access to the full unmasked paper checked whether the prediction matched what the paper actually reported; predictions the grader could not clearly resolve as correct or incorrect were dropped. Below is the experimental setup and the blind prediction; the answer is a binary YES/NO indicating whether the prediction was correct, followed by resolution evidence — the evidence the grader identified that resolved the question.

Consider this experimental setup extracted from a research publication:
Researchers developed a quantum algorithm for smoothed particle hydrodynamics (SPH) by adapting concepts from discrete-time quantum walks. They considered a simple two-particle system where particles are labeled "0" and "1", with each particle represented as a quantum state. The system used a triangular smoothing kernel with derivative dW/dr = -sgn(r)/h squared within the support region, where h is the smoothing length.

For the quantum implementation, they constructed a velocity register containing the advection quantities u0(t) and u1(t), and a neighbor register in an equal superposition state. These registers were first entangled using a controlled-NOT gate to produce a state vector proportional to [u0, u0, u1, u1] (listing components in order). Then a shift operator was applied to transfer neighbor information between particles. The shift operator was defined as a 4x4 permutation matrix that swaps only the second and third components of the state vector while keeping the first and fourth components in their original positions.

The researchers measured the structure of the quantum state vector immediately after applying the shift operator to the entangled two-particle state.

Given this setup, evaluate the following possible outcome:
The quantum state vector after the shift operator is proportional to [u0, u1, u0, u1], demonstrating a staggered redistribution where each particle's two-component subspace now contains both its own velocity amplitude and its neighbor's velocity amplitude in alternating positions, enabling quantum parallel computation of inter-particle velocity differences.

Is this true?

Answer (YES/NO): YES